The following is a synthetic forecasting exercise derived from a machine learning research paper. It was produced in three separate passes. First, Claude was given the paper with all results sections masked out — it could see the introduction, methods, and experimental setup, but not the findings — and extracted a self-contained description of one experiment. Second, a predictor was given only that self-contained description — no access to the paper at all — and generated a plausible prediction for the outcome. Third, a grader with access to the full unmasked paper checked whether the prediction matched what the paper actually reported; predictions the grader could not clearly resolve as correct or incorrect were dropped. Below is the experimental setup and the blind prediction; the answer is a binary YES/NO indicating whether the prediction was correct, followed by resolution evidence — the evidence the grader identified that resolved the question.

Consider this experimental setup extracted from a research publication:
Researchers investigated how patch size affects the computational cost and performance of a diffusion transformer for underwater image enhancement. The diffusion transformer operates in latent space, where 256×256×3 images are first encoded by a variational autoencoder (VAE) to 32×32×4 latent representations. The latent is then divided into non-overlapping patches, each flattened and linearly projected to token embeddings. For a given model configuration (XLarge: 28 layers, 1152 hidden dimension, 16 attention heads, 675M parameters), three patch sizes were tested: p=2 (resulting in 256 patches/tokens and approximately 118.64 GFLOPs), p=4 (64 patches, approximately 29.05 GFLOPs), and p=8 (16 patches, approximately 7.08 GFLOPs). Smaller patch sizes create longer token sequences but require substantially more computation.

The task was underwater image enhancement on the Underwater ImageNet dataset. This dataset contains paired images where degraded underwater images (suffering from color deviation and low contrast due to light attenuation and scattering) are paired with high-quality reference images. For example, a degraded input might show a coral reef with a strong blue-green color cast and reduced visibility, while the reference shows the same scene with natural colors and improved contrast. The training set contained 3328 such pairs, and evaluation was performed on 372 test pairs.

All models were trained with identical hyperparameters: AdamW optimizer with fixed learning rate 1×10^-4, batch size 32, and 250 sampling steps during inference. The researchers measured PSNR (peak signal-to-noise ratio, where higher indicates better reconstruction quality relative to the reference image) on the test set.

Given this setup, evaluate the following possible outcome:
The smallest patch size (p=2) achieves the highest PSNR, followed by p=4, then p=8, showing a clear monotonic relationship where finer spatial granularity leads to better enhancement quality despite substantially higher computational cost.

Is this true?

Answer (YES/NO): YES